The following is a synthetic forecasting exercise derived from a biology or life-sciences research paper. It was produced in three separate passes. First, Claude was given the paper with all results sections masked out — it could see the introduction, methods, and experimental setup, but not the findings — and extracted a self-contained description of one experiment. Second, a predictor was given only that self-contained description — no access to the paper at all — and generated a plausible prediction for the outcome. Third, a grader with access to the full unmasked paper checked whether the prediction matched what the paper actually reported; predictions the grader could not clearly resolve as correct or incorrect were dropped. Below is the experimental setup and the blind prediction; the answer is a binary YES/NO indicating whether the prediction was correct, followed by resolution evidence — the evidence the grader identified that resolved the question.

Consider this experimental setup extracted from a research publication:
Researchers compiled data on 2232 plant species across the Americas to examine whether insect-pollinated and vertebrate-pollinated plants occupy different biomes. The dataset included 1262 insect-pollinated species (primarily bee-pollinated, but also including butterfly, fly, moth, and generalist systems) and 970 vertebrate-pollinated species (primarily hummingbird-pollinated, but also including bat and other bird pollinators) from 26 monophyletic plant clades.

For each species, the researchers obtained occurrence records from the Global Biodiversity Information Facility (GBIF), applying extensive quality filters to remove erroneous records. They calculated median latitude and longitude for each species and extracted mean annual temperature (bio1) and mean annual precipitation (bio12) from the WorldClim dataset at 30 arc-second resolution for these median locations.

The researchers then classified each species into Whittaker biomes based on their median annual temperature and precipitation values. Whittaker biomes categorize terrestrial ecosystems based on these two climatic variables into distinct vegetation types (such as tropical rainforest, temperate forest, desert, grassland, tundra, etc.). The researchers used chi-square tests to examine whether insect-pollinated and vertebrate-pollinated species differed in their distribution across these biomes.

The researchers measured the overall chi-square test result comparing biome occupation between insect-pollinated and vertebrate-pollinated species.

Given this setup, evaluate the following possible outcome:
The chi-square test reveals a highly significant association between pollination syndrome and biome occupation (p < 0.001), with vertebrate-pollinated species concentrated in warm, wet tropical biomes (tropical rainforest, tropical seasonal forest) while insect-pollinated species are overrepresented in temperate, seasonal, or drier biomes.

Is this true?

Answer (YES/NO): NO